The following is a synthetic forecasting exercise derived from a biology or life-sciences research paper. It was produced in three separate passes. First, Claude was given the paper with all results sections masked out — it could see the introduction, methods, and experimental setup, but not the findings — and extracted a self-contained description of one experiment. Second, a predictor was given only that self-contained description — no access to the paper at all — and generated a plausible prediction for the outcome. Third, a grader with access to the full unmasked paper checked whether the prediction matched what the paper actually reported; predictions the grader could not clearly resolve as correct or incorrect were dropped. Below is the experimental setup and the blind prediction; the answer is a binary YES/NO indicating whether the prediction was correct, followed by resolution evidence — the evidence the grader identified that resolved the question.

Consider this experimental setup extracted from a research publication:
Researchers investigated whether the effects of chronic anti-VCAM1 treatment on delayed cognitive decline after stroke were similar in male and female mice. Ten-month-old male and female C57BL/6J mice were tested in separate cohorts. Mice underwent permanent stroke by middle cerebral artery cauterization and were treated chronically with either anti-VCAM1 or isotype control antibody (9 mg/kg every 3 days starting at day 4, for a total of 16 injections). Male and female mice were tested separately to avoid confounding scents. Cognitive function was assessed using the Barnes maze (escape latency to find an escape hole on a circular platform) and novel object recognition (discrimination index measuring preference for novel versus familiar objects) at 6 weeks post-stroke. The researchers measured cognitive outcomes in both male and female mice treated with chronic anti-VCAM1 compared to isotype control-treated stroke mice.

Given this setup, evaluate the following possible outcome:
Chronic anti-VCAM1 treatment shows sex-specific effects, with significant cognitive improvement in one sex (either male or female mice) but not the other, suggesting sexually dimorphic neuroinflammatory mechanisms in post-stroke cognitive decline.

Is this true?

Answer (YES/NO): NO